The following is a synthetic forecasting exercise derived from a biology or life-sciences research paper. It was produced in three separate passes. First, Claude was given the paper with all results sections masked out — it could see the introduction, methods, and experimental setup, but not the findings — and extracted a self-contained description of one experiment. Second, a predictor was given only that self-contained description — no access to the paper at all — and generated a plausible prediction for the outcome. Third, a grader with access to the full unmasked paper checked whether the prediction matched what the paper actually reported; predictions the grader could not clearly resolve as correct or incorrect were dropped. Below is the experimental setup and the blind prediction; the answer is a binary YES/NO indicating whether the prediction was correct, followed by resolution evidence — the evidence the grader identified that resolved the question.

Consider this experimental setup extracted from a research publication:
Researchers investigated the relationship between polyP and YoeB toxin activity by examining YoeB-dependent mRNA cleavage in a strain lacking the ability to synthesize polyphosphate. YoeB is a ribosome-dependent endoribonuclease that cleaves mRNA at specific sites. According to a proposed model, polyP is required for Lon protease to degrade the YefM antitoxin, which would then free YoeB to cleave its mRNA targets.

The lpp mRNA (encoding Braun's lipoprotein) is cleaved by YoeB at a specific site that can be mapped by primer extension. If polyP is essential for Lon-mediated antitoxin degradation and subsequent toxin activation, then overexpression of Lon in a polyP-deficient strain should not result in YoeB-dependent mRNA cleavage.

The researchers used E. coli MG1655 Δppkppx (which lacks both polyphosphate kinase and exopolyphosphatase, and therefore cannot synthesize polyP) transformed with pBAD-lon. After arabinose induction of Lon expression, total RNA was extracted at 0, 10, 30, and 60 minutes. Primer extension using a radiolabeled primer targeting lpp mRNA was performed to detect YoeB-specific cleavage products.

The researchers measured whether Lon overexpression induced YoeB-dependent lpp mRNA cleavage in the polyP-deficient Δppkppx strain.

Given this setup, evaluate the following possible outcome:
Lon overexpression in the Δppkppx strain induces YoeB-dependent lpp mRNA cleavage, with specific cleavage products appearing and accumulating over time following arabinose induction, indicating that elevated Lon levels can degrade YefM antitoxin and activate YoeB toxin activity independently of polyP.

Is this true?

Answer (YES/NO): YES